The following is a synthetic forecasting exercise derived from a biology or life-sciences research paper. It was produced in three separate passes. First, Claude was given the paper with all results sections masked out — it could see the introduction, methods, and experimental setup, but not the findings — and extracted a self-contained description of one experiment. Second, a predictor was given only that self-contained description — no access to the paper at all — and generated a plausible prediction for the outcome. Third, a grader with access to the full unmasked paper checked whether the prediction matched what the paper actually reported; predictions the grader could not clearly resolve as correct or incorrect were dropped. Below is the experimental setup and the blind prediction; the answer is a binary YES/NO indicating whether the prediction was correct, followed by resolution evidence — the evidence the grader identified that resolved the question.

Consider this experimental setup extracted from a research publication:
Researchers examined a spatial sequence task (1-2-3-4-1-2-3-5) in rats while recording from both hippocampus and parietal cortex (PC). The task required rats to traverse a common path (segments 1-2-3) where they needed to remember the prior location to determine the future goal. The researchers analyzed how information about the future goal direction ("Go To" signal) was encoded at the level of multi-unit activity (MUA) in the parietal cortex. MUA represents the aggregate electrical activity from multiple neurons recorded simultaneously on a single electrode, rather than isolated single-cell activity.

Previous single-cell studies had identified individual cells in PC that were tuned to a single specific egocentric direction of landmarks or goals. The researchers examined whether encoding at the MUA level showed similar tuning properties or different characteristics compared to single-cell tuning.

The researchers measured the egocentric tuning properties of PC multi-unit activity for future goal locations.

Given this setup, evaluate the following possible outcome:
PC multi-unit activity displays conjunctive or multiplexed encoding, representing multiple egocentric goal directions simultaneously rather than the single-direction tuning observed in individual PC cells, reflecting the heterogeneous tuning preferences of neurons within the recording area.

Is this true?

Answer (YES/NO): YES